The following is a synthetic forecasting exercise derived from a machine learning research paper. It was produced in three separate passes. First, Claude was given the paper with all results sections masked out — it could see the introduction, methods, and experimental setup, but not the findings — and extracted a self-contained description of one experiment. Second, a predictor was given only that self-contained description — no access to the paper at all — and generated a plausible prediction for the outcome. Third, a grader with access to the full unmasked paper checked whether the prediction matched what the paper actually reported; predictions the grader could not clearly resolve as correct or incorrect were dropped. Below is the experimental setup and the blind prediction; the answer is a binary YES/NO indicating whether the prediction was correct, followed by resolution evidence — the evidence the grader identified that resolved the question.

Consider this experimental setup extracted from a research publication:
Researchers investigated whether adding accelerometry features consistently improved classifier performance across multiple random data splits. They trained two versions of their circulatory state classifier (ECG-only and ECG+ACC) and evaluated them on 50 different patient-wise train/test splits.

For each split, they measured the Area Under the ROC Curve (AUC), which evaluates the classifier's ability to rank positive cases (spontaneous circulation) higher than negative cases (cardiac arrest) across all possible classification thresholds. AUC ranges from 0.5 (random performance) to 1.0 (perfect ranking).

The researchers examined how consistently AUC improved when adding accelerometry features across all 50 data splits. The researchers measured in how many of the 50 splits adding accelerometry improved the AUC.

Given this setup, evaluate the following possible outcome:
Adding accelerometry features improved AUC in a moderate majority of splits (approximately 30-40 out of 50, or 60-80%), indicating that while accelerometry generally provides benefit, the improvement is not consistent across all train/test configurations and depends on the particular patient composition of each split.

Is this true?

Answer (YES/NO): NO